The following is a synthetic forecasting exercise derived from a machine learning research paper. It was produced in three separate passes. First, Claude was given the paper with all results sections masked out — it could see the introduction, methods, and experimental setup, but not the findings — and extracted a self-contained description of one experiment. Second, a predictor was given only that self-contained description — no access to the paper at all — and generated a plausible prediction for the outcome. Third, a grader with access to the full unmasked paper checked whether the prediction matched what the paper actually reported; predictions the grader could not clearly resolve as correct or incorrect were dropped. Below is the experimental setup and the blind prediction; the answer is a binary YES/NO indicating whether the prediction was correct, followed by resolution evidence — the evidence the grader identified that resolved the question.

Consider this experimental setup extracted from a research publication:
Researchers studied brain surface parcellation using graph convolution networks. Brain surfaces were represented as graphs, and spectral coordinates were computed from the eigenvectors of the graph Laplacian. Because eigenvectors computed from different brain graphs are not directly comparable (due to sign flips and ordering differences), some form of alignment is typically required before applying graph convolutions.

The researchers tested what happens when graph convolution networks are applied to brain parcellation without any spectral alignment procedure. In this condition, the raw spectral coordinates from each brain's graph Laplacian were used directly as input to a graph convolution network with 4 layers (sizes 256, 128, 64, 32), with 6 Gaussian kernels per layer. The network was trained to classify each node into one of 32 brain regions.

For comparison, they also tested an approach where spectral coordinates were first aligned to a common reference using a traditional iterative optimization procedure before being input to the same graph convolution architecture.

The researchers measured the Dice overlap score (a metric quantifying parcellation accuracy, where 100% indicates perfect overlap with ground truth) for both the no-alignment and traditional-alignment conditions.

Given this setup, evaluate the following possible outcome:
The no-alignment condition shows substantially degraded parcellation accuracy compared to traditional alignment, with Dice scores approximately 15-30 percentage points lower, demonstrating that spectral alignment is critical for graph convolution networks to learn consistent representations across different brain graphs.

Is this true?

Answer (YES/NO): NO